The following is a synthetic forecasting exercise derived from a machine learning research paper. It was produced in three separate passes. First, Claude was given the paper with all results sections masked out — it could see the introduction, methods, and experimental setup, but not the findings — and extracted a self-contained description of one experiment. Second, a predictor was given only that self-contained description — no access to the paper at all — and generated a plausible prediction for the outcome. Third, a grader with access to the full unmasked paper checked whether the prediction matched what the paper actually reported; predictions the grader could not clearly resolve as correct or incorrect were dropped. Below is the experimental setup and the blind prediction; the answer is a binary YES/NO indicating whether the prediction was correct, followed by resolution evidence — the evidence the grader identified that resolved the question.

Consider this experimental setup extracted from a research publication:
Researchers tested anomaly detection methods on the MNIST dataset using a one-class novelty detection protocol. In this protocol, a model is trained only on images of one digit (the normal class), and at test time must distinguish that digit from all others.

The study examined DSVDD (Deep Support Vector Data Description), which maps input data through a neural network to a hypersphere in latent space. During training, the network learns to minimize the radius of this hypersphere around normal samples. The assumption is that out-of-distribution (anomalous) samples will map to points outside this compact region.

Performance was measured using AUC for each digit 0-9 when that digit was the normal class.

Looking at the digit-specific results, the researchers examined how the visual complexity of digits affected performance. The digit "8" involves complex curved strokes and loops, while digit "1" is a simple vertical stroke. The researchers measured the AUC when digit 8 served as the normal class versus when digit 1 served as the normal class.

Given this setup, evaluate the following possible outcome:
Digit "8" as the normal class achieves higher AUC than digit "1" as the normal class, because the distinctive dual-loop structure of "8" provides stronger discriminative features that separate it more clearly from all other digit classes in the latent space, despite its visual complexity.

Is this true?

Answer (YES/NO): NO